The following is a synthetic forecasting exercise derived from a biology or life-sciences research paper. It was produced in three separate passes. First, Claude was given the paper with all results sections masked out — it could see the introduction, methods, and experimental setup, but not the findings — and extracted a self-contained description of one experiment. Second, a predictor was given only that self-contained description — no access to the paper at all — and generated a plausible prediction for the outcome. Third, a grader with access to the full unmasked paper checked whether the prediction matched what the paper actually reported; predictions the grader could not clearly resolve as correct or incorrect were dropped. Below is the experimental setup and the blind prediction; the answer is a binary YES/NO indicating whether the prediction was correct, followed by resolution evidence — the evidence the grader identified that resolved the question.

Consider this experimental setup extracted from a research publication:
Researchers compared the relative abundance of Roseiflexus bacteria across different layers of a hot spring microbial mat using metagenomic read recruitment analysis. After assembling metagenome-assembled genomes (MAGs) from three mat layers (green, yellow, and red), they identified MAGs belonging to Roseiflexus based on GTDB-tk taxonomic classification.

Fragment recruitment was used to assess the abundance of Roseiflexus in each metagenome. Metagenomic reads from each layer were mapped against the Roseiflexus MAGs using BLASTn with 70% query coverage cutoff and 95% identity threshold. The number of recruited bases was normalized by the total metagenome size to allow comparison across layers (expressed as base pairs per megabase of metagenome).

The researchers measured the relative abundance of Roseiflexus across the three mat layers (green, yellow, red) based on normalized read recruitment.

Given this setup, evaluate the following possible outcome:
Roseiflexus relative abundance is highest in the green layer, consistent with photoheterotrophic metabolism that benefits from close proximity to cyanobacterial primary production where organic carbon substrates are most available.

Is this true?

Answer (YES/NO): NO